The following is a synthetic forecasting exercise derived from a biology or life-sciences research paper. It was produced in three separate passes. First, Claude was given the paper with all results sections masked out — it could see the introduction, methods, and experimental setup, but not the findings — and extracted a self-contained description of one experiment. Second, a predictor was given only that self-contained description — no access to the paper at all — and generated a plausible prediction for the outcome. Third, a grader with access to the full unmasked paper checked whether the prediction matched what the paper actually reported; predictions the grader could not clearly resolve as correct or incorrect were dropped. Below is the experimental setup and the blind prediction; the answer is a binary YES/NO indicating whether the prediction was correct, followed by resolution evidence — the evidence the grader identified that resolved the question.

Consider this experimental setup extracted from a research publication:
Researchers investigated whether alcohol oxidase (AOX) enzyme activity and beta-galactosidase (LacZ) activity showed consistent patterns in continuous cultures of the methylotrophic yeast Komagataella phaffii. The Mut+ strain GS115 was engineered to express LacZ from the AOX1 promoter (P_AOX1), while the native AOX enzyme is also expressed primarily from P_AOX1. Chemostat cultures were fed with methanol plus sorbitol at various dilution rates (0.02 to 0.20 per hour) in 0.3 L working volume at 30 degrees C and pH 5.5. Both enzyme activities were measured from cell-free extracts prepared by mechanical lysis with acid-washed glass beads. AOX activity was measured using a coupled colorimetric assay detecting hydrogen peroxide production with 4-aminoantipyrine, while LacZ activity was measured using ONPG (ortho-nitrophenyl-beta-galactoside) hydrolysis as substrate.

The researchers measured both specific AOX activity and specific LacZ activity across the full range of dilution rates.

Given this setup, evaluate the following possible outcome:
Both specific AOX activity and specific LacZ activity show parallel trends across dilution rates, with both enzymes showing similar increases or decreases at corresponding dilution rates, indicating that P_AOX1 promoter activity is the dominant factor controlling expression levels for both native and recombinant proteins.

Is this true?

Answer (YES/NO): YES